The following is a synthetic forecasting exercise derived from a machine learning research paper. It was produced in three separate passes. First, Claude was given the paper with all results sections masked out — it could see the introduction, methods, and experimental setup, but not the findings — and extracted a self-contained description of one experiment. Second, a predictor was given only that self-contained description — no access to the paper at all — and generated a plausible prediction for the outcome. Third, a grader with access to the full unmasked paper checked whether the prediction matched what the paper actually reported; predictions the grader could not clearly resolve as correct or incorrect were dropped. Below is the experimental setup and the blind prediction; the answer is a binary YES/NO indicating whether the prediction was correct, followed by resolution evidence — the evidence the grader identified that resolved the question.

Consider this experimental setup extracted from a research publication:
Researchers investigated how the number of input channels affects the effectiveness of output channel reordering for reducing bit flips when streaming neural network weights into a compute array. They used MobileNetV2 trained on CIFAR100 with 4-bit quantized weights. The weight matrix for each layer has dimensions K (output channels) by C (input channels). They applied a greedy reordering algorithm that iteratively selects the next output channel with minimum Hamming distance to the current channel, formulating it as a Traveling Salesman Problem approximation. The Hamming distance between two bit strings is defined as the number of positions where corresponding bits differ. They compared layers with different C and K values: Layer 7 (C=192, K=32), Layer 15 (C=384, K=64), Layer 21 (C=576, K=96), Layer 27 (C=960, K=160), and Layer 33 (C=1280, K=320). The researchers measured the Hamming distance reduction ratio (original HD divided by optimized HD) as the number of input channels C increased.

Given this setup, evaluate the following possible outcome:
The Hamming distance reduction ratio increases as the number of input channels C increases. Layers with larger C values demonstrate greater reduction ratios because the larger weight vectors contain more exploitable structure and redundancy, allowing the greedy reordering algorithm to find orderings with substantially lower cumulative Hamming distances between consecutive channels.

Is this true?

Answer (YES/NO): NO